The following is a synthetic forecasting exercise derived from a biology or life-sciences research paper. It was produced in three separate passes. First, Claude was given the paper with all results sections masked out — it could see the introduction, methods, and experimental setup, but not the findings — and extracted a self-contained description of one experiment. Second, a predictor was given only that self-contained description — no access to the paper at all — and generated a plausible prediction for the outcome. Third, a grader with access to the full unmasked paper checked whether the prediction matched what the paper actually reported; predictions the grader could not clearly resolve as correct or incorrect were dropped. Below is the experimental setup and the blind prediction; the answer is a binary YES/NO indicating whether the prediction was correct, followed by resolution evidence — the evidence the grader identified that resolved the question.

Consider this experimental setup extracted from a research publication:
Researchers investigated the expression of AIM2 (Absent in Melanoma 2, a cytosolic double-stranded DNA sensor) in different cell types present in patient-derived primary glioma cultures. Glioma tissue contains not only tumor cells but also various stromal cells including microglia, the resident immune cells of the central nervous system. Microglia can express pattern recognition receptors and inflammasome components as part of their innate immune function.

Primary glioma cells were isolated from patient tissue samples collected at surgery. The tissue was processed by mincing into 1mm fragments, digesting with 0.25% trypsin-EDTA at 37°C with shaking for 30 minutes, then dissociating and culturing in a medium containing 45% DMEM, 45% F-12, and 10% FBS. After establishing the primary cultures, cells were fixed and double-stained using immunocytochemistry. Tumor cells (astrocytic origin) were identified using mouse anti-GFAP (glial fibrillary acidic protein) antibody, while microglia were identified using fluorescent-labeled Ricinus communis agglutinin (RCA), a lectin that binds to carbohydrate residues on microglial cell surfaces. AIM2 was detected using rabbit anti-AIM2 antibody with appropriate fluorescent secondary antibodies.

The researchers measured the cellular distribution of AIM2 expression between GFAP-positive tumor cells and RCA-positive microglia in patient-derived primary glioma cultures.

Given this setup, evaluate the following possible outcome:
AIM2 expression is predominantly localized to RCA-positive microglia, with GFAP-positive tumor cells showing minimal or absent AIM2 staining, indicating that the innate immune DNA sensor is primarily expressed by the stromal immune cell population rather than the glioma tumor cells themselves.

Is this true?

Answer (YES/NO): NO